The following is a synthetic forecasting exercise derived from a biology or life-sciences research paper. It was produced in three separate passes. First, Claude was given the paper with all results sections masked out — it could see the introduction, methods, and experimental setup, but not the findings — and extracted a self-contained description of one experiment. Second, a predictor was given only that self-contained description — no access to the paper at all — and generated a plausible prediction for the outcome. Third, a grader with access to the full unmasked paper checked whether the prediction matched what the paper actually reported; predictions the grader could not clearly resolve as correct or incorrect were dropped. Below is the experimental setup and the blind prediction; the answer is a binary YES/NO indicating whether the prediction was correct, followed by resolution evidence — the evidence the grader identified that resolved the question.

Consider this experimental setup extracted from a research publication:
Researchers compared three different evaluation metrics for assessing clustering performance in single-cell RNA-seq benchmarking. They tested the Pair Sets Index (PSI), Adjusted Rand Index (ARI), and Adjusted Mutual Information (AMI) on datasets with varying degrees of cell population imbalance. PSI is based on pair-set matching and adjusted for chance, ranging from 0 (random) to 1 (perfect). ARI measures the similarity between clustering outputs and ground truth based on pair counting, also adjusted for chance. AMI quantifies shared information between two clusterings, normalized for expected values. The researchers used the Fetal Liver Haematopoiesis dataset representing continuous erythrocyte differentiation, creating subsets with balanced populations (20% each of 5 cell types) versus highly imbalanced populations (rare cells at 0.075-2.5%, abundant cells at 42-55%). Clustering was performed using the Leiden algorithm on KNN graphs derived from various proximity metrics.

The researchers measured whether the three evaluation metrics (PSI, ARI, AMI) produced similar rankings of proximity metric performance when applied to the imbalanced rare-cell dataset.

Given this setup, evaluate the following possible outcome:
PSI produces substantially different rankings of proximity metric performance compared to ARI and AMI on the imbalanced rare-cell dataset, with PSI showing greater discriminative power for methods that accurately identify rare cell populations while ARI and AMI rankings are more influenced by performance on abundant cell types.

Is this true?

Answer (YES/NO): YES